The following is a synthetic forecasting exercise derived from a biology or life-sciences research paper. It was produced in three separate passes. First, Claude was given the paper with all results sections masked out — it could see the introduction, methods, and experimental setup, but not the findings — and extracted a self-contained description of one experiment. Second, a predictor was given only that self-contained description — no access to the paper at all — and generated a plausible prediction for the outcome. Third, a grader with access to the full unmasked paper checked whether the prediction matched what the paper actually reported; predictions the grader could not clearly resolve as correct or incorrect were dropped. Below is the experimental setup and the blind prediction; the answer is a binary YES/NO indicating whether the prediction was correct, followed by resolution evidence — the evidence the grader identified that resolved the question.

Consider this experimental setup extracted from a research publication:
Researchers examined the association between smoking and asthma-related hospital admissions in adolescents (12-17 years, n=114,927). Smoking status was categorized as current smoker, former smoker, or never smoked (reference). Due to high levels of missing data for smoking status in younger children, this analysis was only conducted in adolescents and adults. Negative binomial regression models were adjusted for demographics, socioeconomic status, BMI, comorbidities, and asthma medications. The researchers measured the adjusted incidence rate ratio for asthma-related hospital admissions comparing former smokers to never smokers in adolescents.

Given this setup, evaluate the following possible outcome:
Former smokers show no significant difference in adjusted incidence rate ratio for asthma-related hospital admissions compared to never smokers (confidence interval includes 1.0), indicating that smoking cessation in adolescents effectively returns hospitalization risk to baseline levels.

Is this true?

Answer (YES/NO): NO